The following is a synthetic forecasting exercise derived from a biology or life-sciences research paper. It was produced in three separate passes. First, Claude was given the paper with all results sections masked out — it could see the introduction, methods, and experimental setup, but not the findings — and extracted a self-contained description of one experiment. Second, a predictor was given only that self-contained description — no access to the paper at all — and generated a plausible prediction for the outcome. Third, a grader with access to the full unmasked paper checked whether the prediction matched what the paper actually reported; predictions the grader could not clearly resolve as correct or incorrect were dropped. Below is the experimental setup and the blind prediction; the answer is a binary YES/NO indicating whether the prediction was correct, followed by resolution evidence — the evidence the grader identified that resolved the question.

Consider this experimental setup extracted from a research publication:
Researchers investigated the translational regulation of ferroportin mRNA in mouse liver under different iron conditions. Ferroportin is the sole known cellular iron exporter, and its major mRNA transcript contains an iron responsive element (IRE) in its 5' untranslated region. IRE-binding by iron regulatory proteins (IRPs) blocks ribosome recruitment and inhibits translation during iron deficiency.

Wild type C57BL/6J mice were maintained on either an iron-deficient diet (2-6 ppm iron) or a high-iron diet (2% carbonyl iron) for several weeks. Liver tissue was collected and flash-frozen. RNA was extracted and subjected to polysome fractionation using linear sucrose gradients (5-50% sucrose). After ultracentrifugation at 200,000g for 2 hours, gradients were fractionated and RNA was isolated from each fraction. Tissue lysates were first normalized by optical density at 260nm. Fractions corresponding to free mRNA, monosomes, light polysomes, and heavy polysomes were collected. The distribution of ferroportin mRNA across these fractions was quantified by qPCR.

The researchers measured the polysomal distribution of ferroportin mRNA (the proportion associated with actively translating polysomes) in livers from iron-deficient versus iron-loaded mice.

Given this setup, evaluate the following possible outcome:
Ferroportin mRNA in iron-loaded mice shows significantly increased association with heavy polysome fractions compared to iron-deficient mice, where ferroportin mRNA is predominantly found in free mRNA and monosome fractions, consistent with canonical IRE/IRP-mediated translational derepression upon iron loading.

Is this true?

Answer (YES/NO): YES